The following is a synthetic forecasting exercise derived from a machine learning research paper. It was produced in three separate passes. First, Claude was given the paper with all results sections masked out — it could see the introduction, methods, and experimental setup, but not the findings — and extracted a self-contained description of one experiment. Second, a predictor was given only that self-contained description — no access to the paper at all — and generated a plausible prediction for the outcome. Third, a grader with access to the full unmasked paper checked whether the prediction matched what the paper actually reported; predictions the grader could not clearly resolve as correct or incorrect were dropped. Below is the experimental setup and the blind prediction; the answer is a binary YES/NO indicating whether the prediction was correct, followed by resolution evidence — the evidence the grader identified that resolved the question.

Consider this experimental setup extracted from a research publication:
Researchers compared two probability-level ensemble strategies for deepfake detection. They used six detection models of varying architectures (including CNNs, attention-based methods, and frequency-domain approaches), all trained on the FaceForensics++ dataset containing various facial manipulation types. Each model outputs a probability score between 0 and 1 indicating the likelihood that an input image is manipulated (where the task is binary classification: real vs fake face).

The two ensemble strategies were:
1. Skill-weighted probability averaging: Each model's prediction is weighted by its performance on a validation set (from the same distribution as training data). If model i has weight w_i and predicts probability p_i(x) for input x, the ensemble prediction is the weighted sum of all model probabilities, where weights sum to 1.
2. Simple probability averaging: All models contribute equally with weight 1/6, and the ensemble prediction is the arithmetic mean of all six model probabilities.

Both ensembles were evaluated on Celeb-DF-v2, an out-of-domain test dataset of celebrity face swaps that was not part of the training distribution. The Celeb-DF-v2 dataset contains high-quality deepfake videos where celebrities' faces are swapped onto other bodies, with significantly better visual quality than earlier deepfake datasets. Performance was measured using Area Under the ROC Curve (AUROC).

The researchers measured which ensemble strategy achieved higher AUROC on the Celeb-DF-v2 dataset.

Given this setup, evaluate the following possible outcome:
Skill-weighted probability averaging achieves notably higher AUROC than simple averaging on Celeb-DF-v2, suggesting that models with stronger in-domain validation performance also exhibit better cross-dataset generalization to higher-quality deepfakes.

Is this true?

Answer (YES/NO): NO